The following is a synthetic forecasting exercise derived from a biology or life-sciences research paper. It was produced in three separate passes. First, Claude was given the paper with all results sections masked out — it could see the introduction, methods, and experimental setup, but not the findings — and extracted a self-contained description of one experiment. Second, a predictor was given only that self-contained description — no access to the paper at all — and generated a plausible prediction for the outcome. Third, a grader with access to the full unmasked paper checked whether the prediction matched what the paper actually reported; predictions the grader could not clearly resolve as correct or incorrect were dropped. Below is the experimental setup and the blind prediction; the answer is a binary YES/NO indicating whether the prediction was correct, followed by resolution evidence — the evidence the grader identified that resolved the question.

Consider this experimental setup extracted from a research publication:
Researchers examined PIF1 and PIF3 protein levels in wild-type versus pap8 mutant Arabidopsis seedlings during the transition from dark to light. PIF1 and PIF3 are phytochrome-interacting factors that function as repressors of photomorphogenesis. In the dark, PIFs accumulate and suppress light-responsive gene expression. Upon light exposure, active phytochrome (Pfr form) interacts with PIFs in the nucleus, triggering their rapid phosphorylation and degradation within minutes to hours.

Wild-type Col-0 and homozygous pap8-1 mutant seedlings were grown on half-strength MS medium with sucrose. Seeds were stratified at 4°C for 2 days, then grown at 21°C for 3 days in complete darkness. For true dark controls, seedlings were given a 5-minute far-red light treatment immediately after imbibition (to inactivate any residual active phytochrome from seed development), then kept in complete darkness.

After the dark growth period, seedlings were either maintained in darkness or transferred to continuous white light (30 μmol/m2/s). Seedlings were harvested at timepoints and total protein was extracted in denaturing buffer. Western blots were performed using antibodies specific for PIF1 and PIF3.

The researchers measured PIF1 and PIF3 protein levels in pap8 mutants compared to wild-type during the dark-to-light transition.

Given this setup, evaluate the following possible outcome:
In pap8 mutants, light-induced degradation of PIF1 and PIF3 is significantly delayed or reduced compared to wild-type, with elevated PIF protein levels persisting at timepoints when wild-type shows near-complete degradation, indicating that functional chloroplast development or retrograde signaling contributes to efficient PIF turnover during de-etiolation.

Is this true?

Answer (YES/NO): YES